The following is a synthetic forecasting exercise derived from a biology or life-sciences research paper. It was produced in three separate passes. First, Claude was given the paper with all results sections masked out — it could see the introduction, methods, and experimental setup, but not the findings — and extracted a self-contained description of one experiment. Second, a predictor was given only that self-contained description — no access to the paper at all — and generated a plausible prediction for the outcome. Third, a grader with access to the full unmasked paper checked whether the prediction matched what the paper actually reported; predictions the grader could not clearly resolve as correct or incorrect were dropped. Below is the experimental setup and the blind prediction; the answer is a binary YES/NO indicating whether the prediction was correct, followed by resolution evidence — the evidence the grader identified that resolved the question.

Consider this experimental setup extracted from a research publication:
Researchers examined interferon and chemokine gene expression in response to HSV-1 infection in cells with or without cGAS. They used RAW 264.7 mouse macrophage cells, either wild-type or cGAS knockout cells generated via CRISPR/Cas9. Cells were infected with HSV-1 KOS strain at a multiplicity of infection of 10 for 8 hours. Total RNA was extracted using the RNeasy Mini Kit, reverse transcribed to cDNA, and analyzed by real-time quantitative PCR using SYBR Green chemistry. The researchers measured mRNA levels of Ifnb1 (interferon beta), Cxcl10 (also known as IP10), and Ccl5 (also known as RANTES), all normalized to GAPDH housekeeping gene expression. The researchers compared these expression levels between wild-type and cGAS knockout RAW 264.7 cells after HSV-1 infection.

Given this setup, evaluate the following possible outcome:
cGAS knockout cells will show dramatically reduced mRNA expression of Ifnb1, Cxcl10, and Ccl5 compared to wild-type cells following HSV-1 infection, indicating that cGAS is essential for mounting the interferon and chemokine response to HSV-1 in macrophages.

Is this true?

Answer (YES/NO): YES